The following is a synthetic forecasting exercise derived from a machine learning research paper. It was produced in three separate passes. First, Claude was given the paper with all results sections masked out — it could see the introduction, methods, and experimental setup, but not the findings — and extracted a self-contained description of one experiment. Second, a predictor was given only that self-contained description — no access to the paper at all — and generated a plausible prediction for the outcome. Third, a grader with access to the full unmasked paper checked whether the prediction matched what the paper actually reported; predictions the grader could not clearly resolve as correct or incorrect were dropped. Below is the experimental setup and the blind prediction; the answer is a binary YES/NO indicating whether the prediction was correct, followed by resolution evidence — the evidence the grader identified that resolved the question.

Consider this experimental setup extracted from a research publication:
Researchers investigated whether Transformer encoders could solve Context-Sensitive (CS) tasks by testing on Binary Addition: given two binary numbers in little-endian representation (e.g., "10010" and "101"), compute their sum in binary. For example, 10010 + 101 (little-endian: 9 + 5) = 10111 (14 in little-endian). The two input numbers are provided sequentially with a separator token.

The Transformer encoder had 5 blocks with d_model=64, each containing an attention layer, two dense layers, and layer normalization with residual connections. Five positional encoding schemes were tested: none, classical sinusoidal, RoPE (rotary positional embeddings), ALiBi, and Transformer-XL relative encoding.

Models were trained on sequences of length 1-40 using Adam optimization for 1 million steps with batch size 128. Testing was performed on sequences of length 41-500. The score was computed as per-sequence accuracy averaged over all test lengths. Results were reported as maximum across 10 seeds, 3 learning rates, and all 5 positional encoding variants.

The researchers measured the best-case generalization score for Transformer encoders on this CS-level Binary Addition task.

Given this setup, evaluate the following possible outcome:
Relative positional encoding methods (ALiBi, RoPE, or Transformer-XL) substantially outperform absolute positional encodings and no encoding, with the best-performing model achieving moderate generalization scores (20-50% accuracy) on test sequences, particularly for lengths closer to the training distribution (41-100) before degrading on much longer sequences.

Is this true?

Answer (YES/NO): NO